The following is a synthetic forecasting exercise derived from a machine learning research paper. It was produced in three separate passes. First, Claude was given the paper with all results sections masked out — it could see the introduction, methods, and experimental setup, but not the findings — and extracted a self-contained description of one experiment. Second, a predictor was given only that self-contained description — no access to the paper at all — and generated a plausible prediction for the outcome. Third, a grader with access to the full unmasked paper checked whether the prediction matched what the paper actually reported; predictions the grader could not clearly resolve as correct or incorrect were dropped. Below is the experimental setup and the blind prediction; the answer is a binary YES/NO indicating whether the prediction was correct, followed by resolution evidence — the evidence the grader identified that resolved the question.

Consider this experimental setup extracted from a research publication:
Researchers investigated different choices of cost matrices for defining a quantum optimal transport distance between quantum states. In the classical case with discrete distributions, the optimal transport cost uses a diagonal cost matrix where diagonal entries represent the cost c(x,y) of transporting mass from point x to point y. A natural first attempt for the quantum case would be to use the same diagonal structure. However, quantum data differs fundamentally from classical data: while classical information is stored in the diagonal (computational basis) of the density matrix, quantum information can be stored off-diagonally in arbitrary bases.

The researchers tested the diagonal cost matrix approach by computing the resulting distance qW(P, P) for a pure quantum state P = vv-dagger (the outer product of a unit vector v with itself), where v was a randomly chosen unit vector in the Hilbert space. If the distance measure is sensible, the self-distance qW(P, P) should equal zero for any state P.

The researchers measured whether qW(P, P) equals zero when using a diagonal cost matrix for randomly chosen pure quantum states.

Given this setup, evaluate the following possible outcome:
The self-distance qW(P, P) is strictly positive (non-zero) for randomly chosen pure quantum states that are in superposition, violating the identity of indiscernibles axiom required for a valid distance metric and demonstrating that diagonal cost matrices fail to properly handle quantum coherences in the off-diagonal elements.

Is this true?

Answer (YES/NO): YES